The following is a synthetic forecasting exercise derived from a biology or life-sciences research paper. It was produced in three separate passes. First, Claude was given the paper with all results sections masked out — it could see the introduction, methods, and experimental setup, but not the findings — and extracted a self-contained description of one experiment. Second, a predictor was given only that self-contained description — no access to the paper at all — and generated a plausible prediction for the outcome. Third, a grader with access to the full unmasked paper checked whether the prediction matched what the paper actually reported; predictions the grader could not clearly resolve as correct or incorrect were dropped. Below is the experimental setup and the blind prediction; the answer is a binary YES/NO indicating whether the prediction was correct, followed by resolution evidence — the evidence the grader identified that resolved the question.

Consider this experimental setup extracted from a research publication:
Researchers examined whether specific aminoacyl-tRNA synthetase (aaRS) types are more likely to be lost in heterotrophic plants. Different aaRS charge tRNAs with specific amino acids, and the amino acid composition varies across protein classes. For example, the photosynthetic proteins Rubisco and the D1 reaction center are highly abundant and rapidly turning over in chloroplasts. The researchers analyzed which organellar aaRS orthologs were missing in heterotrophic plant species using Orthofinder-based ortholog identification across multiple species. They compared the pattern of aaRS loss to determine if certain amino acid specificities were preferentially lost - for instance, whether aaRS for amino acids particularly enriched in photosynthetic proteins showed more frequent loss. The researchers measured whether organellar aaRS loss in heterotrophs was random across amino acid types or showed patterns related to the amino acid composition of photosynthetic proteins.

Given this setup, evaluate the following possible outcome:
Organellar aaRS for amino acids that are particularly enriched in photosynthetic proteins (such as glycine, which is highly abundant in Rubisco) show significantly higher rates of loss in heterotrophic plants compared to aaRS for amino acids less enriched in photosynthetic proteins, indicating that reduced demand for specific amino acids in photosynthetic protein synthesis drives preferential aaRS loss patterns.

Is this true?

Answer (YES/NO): NO